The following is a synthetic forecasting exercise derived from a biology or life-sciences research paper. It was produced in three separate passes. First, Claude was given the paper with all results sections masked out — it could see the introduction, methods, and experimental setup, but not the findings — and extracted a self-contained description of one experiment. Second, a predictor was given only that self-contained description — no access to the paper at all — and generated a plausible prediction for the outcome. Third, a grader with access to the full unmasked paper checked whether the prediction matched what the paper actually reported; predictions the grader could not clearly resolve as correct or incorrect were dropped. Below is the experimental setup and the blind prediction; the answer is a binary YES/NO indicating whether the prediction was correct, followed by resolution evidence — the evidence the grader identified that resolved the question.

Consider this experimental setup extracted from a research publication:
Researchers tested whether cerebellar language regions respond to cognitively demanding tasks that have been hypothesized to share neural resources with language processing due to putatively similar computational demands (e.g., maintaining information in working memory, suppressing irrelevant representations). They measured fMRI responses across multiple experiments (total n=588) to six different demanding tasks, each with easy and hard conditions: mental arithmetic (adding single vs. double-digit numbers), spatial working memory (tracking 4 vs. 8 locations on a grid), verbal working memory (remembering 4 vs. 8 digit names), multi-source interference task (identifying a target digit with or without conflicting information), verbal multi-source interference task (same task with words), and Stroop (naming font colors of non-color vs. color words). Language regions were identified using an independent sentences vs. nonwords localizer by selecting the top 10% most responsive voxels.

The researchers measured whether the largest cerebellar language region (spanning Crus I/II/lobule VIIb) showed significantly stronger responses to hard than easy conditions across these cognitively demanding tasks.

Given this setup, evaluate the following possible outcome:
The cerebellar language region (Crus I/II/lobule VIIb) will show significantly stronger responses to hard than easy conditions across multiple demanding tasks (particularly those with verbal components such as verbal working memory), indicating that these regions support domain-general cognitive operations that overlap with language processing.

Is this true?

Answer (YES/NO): NO